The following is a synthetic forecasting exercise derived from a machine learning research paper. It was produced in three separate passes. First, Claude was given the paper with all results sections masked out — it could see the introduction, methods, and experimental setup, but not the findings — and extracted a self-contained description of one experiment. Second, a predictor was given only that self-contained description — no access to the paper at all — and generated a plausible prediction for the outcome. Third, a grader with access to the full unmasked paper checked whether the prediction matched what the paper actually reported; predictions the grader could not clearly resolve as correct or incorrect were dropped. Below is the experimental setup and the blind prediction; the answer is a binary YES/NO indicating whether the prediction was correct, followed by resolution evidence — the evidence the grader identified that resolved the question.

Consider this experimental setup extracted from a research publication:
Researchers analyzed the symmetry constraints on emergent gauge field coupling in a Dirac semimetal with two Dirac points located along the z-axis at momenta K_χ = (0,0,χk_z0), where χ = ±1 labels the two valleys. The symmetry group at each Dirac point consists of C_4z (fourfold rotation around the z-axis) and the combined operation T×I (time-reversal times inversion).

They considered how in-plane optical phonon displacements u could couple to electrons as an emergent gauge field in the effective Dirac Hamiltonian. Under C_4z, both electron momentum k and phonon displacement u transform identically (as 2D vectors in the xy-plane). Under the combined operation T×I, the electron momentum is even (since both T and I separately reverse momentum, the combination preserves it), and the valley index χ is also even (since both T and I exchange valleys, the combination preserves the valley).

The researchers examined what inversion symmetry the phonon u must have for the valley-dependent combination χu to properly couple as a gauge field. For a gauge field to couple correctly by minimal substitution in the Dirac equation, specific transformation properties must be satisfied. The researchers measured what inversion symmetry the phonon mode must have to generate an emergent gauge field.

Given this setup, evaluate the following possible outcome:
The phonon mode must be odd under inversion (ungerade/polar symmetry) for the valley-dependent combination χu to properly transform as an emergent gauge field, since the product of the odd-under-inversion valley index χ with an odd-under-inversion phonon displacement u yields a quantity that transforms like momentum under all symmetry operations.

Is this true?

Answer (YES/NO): NO